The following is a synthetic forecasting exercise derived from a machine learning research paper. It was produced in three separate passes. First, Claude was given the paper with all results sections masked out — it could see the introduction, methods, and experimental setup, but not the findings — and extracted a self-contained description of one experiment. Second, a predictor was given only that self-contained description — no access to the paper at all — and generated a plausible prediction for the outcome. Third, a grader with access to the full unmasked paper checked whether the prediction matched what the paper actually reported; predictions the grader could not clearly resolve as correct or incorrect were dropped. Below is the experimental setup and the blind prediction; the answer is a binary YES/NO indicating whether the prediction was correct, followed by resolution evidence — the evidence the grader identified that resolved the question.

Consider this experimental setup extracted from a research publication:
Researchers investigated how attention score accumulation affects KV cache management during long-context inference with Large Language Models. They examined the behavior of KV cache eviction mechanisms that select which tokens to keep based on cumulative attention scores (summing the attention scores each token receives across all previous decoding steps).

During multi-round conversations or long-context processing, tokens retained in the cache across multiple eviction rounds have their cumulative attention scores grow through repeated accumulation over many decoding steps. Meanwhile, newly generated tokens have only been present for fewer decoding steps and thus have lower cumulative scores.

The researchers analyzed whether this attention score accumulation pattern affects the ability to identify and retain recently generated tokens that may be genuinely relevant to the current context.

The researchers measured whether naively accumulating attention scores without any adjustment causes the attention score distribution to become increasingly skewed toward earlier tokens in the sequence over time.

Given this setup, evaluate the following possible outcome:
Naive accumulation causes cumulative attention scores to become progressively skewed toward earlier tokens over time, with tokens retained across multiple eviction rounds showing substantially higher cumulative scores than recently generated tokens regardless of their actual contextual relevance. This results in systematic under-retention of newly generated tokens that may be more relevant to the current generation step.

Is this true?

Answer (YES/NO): YES